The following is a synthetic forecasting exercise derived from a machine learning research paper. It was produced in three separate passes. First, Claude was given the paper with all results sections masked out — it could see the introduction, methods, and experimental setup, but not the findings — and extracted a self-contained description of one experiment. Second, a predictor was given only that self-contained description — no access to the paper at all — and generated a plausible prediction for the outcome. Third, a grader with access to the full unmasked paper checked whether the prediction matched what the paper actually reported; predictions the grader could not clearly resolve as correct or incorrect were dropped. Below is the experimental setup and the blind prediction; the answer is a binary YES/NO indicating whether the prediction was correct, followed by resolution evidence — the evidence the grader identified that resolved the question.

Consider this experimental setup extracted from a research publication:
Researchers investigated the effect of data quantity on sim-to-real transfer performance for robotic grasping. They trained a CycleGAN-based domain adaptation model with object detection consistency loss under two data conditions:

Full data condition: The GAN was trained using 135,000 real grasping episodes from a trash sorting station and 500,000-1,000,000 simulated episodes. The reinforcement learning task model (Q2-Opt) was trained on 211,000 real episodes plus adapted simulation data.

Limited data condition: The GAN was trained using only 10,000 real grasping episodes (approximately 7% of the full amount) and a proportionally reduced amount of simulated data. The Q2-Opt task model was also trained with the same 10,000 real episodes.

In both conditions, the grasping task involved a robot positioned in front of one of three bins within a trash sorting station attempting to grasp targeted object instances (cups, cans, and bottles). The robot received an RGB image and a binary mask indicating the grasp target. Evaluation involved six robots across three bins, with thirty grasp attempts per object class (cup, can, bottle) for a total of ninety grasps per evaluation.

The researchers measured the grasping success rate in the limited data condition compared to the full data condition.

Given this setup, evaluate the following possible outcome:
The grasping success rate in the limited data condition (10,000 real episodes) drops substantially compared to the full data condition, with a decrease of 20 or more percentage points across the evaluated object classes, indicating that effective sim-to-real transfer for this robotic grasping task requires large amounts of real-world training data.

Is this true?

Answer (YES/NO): NO